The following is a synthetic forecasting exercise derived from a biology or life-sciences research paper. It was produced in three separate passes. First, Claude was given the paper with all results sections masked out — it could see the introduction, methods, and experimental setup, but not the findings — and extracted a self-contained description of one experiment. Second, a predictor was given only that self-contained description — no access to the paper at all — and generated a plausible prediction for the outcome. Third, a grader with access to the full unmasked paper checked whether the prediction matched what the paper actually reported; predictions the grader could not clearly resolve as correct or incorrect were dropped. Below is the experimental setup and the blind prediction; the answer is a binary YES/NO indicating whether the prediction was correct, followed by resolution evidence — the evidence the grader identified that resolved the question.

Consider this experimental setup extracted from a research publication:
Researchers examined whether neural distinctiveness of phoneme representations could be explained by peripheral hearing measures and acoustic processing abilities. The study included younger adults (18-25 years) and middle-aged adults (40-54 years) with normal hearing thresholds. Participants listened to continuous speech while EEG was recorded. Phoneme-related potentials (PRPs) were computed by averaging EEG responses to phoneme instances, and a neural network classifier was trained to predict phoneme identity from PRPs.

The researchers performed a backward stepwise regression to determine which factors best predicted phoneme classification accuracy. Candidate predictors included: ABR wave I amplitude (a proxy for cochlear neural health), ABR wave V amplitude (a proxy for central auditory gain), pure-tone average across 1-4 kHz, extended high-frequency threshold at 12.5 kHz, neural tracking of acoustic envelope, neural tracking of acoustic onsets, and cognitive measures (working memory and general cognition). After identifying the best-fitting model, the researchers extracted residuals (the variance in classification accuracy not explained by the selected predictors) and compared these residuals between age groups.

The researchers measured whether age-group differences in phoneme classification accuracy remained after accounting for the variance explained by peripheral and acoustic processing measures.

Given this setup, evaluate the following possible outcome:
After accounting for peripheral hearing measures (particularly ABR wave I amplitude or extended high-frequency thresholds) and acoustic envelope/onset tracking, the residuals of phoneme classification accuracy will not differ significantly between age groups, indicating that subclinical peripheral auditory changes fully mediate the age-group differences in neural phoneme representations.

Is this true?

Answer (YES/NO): NO